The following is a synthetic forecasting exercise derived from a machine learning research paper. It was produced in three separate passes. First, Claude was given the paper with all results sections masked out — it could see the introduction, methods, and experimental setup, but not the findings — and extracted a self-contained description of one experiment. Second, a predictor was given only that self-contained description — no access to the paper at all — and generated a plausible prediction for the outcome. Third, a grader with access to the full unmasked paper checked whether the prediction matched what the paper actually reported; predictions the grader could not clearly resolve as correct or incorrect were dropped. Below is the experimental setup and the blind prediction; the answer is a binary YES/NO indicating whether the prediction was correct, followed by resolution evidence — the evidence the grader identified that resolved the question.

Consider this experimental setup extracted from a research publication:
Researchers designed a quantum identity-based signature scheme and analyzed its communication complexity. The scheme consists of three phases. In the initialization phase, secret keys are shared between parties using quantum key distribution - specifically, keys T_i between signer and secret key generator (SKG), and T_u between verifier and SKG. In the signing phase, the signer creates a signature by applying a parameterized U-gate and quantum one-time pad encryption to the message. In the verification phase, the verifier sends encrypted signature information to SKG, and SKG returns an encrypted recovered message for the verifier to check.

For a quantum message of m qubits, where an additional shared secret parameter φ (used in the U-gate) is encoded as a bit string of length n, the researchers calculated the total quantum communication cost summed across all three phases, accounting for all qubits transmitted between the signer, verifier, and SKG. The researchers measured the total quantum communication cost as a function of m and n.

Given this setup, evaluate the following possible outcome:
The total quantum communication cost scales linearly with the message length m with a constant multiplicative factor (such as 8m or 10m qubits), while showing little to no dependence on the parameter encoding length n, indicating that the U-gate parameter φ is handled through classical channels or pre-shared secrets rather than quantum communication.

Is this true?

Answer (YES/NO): NO